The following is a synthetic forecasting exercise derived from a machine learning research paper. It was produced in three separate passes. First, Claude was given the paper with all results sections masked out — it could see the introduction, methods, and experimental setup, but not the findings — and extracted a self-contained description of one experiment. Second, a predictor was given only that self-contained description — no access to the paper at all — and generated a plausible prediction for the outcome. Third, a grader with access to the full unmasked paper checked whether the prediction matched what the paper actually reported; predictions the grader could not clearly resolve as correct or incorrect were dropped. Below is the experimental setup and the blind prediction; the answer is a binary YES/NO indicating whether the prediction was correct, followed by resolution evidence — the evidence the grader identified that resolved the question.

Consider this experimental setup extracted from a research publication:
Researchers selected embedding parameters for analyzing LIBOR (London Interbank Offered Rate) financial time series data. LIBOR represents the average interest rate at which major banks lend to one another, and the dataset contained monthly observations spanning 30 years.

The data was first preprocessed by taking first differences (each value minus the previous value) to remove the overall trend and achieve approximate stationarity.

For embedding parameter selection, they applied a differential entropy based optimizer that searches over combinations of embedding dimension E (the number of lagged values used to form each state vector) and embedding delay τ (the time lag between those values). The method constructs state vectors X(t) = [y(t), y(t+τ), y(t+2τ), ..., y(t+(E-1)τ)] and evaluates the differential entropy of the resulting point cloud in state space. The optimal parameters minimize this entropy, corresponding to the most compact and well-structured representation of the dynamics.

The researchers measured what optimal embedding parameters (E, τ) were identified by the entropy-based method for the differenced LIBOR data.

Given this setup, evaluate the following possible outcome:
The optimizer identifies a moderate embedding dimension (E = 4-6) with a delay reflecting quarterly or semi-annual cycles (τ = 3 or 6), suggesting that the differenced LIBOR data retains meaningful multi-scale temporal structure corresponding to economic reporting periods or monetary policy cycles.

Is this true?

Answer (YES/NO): NO